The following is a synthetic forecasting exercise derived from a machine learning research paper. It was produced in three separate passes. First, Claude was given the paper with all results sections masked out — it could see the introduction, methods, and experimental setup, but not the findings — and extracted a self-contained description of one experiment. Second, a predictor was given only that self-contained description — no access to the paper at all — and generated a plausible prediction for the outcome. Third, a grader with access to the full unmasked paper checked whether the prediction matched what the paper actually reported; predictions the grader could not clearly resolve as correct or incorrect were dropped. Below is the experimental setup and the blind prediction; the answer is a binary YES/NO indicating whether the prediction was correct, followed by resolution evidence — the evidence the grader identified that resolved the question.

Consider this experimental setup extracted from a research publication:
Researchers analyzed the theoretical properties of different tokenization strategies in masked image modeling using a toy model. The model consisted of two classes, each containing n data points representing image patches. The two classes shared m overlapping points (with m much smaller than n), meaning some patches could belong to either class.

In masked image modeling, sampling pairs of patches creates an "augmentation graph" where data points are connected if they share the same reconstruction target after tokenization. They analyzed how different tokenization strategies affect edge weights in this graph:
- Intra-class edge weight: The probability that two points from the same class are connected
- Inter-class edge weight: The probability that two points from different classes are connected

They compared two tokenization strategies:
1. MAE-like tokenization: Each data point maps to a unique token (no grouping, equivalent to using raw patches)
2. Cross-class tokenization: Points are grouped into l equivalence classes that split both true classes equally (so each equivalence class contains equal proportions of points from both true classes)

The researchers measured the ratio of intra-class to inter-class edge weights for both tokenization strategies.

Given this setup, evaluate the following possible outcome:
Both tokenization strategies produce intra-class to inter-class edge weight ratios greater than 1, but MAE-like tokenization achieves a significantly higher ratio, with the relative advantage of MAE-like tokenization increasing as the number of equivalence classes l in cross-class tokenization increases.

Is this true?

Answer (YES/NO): NO